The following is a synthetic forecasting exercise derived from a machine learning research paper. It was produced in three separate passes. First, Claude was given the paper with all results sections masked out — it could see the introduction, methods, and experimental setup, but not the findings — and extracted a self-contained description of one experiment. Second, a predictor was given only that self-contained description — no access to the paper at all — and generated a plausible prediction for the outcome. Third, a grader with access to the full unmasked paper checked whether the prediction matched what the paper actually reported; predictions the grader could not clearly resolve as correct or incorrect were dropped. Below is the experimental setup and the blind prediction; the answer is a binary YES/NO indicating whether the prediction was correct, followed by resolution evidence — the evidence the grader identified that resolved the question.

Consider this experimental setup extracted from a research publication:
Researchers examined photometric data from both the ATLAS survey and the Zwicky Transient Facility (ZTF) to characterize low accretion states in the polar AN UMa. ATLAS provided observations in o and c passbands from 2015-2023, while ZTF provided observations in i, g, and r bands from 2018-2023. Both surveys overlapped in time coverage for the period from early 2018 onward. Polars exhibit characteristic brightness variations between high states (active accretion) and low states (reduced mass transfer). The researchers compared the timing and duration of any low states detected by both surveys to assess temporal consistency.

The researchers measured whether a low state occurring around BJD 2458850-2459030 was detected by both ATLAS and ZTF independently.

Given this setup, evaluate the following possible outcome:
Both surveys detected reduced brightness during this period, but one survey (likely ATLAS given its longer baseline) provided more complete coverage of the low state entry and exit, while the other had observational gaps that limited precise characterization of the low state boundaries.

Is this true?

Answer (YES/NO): NO